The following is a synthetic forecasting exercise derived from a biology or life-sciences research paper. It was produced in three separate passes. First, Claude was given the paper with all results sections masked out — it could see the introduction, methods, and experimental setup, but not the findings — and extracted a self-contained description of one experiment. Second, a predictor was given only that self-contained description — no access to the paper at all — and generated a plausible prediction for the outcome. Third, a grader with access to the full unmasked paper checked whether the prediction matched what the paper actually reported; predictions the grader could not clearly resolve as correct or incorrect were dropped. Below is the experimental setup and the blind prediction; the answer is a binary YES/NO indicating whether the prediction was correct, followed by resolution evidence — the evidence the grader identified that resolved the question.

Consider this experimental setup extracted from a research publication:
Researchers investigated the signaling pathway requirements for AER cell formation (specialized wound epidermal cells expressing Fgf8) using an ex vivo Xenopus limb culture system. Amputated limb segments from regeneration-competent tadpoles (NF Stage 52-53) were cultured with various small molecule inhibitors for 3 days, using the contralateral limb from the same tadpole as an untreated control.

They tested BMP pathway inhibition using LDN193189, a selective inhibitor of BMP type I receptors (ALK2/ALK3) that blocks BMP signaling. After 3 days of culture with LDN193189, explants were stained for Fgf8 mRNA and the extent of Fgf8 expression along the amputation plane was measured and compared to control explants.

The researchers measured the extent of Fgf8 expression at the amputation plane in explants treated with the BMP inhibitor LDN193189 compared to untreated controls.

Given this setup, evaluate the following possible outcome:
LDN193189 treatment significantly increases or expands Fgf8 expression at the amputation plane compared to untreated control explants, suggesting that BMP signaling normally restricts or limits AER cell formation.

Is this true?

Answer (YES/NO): NO